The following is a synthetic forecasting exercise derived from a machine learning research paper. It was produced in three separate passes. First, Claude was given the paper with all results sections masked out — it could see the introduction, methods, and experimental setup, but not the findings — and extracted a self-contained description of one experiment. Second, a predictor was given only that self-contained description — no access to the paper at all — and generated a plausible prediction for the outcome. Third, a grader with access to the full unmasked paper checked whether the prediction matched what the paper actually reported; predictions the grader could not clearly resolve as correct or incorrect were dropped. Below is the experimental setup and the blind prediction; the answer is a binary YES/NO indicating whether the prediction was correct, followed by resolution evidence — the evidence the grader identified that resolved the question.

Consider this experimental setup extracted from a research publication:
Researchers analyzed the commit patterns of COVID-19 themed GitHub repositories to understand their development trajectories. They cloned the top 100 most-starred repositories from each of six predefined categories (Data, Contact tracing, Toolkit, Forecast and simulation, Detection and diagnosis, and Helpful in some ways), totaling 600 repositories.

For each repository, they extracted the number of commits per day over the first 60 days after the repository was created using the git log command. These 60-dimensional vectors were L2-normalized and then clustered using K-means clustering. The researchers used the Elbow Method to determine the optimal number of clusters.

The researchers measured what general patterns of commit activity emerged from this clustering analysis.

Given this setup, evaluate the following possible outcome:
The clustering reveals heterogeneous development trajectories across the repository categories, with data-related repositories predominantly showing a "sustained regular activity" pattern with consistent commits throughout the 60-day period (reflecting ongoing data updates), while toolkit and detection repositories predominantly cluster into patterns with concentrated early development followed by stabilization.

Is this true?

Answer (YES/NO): NO